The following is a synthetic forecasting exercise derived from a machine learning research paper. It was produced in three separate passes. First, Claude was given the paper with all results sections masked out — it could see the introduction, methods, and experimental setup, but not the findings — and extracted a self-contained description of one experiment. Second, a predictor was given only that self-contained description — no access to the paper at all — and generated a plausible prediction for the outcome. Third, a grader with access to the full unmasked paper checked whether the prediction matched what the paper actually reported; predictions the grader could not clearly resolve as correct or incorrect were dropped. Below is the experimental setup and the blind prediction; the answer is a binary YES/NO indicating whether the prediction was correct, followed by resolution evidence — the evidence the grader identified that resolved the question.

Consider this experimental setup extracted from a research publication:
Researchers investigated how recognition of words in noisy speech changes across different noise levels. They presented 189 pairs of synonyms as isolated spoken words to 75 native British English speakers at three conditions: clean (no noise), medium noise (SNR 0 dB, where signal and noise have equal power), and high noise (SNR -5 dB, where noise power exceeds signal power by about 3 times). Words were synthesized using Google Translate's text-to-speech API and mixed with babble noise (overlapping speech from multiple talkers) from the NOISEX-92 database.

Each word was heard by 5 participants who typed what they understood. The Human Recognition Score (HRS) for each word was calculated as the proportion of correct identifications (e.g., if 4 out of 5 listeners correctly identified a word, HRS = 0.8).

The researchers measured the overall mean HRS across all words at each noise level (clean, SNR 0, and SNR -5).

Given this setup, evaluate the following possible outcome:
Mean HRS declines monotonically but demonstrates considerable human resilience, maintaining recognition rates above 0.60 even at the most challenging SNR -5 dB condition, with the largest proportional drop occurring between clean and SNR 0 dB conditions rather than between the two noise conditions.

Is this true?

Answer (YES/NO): NO